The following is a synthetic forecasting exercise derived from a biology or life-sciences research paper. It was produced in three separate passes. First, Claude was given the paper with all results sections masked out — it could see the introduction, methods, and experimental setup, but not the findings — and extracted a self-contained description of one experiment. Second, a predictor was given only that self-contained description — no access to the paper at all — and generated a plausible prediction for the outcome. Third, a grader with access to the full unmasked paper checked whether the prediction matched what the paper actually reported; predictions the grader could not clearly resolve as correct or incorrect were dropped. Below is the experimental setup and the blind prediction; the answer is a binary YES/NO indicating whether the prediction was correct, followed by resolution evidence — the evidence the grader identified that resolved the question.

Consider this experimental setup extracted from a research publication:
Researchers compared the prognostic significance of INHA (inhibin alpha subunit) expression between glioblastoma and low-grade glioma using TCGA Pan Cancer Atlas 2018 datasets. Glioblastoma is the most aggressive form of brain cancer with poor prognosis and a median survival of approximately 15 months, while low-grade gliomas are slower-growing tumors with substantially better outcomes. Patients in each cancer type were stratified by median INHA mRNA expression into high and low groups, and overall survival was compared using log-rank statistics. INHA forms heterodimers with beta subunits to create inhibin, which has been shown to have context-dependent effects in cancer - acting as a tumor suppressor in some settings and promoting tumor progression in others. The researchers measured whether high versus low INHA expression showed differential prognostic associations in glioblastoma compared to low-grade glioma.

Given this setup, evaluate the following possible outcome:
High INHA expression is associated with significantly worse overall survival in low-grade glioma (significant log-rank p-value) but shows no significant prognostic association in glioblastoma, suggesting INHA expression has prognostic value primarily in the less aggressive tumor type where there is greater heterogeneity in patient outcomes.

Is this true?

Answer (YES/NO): NO